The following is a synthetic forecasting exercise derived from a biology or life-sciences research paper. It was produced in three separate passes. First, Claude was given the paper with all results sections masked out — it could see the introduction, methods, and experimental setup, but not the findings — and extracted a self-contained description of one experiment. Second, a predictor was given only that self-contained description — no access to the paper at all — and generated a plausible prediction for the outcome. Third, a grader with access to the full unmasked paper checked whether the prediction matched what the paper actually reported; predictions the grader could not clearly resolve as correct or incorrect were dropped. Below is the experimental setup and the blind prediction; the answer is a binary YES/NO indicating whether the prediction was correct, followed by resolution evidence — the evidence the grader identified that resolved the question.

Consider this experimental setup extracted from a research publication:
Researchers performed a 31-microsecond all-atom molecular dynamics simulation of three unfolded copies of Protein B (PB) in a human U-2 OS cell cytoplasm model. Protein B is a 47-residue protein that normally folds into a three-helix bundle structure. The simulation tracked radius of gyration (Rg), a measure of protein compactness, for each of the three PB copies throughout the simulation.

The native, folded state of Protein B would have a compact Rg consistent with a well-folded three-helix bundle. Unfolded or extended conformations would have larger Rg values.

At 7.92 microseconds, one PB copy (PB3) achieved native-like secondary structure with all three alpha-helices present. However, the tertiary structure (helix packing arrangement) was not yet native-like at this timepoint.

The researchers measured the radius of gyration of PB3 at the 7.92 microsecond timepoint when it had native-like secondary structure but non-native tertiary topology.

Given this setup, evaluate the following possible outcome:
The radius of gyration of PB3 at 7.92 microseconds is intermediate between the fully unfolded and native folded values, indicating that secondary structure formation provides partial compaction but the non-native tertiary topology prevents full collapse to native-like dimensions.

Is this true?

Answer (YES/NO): NO